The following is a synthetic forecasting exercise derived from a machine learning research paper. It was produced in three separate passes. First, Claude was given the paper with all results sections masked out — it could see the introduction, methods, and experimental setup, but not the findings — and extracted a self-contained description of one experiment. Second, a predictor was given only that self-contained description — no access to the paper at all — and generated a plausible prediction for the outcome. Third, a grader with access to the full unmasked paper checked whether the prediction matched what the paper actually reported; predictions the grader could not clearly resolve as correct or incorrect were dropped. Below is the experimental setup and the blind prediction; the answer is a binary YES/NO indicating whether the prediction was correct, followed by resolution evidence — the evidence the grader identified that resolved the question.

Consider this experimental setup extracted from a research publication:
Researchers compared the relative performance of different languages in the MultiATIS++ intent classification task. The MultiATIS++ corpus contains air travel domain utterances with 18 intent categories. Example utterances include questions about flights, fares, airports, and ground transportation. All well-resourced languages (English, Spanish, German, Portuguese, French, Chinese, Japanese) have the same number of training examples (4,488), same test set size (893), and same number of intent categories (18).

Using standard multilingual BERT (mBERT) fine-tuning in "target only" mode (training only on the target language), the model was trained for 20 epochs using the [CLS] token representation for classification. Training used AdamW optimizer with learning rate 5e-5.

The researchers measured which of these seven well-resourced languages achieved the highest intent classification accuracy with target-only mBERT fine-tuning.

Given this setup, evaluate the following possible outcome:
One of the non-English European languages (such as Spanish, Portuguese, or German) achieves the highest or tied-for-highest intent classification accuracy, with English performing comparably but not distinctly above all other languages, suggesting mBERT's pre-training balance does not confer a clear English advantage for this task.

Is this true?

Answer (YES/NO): YES